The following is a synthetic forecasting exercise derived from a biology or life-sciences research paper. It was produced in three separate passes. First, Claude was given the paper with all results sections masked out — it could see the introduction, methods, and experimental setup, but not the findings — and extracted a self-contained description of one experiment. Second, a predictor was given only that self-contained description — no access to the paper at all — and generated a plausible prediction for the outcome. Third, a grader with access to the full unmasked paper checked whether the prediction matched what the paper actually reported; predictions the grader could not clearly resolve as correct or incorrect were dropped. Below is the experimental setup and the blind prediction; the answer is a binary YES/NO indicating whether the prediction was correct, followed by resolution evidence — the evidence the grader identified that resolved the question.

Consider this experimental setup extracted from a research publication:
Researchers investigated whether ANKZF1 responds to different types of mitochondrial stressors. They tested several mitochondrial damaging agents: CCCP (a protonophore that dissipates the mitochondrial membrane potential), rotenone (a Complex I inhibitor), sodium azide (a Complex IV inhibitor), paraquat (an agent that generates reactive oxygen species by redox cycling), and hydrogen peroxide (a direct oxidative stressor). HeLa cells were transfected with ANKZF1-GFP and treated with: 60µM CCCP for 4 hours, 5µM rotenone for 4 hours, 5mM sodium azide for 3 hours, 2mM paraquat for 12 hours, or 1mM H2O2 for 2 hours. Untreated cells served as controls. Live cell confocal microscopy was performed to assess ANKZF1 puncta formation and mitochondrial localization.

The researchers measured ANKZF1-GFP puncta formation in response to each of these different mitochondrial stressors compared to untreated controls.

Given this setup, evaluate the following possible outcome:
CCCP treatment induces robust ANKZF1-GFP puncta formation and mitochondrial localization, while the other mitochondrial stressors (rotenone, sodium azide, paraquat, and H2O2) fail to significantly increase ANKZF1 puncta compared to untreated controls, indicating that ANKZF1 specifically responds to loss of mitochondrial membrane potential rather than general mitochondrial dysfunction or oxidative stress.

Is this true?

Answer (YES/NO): NO